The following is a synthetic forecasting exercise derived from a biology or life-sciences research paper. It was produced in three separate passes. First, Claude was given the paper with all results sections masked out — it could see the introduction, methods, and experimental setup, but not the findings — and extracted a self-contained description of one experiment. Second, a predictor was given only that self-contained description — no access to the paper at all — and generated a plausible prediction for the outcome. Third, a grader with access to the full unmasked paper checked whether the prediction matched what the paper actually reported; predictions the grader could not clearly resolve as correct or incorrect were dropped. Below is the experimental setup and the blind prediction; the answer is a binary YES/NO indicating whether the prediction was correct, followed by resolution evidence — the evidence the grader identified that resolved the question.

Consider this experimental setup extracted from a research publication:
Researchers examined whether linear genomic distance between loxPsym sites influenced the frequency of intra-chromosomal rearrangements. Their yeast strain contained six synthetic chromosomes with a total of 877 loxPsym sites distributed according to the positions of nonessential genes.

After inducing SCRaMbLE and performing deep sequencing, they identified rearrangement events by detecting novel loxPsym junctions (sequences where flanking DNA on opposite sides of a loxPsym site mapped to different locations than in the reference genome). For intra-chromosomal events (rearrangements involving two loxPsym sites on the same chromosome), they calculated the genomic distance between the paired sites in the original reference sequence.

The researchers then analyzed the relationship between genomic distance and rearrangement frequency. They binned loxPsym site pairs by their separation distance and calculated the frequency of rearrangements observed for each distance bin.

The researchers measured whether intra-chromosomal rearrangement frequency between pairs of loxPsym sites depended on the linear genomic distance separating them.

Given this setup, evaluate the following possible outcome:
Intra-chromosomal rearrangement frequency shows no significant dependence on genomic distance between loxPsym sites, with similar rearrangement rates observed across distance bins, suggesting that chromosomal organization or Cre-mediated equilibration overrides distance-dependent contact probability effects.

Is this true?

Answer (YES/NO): NO